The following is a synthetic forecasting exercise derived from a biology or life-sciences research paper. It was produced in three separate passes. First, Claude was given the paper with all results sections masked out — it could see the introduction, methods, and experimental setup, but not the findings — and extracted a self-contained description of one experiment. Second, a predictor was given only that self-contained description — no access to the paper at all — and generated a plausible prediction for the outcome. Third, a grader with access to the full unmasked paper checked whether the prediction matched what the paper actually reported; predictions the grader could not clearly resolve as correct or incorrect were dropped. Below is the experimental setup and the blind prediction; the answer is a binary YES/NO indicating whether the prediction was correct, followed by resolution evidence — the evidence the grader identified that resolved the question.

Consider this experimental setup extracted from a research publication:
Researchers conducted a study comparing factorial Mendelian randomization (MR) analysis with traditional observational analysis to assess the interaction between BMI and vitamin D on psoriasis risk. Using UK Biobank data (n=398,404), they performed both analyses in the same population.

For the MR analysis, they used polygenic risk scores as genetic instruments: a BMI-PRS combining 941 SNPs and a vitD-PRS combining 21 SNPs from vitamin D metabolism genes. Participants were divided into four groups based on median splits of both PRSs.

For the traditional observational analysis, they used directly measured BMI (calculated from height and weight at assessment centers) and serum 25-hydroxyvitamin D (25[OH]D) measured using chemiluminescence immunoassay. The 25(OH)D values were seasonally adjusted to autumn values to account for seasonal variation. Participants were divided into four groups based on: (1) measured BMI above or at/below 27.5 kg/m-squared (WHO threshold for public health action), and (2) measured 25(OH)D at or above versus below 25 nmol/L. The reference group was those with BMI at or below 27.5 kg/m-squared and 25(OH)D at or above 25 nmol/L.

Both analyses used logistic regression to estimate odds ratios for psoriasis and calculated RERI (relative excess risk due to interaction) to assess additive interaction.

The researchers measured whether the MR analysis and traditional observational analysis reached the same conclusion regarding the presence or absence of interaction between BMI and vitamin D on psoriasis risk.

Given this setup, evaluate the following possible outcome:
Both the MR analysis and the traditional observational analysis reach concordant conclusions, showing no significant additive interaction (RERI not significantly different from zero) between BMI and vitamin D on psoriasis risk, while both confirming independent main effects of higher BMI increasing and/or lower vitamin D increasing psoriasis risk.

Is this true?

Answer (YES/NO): YES